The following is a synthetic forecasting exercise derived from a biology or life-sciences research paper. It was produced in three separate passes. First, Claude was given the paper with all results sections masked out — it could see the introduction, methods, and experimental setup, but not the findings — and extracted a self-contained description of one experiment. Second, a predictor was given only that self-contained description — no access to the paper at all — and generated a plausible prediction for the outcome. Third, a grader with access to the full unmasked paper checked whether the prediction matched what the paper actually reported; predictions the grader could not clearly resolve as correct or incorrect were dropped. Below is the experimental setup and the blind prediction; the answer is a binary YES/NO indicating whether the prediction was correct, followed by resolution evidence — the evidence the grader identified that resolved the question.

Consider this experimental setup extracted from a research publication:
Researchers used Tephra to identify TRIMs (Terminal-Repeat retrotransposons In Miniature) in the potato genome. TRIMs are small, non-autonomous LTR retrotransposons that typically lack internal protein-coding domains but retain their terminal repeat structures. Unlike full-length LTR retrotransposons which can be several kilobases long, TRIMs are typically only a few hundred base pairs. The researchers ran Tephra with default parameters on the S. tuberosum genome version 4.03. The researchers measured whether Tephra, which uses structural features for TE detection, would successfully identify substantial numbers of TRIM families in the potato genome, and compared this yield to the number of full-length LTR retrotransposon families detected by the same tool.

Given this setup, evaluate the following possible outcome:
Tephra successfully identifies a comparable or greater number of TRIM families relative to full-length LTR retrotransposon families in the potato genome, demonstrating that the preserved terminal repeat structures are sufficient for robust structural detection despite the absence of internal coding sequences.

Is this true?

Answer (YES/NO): YES